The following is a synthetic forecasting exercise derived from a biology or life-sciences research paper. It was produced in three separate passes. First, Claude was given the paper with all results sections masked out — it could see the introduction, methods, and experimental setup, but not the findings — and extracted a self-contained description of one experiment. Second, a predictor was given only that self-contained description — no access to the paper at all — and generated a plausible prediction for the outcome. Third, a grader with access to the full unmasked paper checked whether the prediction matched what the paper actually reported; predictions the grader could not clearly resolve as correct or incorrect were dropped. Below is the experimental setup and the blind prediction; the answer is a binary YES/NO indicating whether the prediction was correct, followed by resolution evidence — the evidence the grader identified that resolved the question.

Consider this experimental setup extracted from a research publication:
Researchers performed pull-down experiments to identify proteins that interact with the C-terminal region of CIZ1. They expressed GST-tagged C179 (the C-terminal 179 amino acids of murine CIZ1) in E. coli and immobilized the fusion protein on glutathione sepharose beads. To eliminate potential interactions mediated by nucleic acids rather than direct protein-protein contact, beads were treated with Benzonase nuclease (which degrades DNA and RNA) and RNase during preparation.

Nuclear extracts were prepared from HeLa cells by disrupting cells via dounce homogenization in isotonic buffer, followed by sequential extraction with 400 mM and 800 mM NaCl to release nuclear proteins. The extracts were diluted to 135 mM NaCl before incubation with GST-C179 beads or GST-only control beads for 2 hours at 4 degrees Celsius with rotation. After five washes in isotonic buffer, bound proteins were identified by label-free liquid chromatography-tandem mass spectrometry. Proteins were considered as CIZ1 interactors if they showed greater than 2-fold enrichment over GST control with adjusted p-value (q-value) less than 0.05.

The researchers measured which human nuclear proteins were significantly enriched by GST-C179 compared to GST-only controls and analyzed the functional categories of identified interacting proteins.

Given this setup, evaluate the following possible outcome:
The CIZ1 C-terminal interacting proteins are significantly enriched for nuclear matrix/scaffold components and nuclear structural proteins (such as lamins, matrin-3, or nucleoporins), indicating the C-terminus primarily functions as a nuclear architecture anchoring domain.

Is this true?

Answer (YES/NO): NO